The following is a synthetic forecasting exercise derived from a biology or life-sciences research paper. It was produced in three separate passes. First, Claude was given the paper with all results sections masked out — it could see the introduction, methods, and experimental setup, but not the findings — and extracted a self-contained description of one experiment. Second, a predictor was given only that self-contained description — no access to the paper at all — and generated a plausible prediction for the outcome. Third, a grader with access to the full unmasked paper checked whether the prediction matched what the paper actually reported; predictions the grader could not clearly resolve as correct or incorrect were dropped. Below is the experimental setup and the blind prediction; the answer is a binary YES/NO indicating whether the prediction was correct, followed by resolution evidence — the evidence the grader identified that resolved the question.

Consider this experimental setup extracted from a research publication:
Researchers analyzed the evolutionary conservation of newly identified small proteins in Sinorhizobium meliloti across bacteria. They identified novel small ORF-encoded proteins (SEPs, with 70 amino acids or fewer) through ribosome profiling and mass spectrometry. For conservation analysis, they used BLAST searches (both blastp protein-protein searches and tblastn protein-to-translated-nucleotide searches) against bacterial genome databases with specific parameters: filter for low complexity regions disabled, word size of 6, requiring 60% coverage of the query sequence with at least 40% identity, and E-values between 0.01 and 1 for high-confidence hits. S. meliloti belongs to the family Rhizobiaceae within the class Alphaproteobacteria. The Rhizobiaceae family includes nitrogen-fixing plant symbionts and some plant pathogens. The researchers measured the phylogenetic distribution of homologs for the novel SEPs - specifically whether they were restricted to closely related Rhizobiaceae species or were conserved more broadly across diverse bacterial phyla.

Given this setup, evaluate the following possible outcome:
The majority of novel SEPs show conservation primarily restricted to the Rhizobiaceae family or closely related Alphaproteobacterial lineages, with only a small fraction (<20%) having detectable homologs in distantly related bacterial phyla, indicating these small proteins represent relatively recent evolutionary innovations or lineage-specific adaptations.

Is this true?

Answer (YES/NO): YES